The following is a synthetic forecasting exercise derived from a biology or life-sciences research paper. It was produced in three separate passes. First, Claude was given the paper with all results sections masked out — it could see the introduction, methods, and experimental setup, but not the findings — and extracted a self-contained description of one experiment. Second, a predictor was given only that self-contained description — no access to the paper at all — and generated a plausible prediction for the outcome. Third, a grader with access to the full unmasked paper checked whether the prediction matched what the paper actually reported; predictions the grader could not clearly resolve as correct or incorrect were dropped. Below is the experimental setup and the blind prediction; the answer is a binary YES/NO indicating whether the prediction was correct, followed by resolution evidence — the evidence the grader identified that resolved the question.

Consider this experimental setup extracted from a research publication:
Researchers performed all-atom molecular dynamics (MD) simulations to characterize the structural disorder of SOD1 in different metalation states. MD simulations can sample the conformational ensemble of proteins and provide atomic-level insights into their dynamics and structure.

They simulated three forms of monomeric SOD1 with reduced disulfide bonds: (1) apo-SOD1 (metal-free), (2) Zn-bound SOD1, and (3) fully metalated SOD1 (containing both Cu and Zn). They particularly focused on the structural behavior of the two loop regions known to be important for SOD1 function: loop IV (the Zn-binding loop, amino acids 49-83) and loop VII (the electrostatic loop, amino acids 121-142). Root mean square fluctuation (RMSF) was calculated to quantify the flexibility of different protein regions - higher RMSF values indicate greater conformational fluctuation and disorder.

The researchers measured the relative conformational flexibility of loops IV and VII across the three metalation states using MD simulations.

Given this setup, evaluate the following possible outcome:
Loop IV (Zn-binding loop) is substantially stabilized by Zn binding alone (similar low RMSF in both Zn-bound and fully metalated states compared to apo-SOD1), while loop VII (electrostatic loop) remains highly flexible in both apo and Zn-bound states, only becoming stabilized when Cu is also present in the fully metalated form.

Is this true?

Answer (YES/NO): NO